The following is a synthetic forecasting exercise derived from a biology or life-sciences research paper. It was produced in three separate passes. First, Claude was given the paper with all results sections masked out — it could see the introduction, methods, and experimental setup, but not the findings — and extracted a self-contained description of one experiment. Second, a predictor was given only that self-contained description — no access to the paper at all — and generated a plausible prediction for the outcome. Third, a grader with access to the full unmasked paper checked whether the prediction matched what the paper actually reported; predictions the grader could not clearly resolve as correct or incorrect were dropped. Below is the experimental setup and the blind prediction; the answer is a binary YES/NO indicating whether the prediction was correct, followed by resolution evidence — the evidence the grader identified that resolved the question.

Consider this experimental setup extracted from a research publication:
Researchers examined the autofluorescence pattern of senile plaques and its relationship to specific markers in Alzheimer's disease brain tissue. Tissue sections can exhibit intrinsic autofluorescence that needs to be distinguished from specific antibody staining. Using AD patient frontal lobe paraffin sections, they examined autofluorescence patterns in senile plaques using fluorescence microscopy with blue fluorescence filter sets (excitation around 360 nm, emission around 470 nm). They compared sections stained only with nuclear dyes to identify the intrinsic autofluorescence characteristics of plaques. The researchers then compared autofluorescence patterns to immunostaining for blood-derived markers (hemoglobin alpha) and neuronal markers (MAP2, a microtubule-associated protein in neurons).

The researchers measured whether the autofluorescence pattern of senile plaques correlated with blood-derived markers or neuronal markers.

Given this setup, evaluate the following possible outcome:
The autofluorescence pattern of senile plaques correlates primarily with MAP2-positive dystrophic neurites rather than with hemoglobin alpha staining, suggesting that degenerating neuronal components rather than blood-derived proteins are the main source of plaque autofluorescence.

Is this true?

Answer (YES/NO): NO